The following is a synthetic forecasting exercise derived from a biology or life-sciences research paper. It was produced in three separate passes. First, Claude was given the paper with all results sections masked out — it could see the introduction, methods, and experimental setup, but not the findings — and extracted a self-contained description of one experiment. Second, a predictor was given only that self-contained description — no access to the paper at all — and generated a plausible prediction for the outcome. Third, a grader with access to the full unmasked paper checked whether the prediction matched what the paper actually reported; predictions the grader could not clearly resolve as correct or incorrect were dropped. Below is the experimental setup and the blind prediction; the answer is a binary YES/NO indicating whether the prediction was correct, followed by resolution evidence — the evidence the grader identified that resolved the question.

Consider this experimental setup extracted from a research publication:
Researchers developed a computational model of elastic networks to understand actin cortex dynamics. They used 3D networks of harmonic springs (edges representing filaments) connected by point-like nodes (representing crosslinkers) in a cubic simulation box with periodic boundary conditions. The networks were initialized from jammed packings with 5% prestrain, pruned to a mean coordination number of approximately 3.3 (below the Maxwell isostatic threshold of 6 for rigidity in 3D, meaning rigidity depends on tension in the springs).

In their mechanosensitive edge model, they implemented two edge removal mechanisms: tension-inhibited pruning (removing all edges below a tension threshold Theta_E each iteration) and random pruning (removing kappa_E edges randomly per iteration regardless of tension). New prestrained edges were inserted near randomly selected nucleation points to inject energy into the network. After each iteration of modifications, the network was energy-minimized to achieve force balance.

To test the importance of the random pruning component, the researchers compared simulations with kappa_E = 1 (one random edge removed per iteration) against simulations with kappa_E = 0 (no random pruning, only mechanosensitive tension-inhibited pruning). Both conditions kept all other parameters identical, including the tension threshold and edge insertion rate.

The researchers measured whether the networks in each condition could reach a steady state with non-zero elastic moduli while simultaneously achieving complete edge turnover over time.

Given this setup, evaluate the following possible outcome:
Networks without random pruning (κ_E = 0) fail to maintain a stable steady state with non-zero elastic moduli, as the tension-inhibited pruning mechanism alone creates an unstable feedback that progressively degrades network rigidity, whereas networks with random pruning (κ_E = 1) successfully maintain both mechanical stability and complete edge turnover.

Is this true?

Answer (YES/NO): NO